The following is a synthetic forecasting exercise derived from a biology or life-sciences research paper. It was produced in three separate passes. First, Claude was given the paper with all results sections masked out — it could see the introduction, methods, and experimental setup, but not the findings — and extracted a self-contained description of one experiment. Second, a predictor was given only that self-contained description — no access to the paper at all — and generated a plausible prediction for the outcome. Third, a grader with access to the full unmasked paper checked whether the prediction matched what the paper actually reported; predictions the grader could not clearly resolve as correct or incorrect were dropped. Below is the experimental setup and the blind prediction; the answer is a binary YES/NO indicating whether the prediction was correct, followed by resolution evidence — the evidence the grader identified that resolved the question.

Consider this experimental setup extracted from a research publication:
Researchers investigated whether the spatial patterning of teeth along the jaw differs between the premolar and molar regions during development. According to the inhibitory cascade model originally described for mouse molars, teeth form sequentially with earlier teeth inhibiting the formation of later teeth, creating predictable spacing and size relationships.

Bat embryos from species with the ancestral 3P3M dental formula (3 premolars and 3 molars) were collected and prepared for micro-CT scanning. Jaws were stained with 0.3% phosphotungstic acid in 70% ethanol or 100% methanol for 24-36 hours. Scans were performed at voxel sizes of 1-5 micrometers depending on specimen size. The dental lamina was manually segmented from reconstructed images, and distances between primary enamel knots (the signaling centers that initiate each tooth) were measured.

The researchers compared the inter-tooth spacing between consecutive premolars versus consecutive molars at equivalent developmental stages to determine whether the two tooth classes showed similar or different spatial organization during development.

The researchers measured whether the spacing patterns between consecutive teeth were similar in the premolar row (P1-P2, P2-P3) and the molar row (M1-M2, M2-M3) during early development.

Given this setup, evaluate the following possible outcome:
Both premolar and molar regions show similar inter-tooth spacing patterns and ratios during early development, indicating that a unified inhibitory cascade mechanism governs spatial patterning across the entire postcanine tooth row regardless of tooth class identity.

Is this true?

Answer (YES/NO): NO